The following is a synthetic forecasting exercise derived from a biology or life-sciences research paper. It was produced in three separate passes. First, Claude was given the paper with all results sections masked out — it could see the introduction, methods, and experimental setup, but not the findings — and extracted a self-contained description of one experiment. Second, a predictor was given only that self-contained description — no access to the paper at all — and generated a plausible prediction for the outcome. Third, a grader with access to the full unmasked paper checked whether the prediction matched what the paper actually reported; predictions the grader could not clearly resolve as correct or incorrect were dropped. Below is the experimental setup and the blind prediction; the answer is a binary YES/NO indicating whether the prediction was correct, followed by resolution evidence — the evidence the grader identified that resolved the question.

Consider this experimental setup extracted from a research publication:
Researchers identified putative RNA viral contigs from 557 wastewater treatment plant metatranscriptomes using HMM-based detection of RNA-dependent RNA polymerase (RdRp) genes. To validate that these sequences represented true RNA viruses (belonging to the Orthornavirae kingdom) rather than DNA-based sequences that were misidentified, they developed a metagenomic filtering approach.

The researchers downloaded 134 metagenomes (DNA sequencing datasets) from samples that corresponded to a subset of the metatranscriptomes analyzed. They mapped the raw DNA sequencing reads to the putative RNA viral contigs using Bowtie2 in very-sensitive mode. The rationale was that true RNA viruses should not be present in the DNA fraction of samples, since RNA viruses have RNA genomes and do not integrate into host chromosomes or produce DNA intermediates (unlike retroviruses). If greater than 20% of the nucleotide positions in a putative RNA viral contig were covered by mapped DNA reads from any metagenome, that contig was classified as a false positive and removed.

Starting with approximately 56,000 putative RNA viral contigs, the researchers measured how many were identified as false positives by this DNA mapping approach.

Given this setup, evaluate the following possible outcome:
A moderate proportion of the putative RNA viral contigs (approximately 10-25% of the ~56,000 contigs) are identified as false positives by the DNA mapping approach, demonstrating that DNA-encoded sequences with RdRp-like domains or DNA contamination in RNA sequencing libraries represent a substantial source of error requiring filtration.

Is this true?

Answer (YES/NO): NO